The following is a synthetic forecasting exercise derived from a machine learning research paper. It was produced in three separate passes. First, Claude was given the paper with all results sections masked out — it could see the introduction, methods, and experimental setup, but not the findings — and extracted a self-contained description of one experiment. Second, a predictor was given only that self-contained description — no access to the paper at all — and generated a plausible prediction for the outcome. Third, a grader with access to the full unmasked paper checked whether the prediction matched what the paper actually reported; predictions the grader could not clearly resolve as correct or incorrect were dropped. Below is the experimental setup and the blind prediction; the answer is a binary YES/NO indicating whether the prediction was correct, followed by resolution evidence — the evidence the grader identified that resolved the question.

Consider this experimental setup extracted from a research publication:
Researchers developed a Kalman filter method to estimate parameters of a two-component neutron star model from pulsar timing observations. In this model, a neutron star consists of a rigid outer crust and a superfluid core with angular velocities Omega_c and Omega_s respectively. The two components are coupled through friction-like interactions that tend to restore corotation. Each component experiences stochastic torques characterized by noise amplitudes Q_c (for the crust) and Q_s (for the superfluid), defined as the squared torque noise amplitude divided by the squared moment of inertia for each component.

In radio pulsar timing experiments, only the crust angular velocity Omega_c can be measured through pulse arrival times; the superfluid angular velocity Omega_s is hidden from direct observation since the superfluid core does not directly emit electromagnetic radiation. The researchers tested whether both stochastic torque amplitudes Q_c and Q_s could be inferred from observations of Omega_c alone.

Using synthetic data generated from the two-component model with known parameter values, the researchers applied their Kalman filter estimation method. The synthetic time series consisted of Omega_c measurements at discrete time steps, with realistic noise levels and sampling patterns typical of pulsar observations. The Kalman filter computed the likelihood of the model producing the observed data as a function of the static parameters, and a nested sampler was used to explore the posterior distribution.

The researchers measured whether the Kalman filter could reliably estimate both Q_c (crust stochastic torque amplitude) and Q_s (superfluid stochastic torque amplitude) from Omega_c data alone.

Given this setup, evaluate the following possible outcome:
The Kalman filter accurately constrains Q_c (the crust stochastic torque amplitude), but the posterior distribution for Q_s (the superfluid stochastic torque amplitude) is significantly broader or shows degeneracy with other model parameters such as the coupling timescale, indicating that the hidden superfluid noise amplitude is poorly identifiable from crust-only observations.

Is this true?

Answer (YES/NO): YES